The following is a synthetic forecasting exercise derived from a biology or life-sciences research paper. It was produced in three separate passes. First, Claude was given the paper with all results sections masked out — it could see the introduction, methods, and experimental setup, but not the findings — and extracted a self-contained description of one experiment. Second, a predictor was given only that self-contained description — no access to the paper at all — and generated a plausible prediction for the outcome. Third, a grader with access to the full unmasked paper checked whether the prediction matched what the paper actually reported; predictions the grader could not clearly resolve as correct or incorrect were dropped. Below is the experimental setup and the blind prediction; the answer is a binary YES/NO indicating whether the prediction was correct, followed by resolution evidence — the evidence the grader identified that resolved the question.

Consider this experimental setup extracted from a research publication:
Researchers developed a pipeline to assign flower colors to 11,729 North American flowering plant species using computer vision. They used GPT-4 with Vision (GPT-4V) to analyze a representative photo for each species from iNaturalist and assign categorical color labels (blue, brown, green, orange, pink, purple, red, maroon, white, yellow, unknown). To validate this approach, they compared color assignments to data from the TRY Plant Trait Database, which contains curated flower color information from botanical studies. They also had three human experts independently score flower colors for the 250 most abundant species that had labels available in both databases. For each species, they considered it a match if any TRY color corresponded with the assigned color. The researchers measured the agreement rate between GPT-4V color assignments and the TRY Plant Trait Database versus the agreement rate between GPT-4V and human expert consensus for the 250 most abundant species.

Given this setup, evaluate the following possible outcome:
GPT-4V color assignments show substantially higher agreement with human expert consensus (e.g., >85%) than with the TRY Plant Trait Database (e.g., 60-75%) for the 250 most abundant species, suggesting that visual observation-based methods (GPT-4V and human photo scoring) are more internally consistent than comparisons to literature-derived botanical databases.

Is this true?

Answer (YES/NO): NO